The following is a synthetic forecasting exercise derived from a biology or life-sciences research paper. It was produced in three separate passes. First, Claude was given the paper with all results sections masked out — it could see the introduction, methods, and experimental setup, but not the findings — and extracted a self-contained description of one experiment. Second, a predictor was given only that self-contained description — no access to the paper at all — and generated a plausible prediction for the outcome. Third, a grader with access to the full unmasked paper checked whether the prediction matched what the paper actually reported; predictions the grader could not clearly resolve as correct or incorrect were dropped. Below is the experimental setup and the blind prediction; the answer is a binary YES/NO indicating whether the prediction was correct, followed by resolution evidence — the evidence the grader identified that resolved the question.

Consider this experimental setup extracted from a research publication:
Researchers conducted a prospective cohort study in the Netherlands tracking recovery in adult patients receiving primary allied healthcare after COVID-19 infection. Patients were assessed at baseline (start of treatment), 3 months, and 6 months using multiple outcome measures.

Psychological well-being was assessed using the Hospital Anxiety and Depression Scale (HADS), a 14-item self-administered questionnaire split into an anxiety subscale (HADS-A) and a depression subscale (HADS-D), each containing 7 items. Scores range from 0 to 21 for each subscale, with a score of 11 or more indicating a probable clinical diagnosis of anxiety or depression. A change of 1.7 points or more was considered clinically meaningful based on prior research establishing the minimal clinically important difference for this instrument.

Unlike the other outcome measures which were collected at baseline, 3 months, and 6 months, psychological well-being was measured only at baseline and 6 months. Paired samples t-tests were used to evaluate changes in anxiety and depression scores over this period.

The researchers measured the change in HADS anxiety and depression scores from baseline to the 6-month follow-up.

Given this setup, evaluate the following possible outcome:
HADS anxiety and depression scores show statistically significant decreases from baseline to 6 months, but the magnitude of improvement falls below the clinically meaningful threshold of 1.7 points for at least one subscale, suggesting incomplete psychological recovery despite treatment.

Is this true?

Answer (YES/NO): YES